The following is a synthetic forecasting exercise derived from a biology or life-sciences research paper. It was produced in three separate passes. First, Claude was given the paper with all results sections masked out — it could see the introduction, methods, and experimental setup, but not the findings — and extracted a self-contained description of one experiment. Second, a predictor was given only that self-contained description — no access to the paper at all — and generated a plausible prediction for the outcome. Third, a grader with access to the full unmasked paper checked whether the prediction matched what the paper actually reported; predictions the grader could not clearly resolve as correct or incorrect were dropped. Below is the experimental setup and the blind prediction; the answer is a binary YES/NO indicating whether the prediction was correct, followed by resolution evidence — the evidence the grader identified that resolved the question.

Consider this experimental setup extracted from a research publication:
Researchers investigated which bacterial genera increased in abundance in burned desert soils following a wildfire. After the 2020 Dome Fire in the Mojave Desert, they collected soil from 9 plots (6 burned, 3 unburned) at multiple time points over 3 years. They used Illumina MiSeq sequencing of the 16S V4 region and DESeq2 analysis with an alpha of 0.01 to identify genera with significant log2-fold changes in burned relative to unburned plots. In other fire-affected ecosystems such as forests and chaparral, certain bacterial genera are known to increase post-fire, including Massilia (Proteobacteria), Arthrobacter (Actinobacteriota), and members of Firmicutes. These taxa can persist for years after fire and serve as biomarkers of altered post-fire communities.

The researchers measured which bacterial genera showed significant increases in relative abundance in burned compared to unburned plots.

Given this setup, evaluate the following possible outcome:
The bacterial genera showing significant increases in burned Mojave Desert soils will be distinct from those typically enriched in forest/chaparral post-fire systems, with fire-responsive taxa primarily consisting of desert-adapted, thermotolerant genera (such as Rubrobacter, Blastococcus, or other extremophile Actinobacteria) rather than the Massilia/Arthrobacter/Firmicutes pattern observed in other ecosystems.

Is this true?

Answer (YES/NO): NO